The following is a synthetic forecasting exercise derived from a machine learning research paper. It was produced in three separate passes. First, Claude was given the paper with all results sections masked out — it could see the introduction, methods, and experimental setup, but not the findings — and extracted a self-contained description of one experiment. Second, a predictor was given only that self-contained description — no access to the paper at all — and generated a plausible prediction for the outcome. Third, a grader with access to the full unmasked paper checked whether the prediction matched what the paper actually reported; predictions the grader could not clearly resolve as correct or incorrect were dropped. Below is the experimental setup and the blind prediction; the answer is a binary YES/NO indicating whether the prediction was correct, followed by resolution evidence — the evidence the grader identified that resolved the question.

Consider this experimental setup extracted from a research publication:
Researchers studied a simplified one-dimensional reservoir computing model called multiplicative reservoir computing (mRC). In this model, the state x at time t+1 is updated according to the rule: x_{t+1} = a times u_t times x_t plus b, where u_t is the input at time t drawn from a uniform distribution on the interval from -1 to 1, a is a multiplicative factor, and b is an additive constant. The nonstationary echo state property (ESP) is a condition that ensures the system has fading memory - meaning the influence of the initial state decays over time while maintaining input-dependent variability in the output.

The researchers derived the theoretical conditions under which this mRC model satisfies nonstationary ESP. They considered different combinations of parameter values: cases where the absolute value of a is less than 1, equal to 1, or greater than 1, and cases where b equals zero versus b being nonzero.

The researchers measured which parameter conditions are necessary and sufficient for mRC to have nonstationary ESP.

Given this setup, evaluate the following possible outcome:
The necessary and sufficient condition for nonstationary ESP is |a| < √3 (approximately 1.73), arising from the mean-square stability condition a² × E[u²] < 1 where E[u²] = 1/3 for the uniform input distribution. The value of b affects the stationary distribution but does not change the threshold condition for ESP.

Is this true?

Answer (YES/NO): NO